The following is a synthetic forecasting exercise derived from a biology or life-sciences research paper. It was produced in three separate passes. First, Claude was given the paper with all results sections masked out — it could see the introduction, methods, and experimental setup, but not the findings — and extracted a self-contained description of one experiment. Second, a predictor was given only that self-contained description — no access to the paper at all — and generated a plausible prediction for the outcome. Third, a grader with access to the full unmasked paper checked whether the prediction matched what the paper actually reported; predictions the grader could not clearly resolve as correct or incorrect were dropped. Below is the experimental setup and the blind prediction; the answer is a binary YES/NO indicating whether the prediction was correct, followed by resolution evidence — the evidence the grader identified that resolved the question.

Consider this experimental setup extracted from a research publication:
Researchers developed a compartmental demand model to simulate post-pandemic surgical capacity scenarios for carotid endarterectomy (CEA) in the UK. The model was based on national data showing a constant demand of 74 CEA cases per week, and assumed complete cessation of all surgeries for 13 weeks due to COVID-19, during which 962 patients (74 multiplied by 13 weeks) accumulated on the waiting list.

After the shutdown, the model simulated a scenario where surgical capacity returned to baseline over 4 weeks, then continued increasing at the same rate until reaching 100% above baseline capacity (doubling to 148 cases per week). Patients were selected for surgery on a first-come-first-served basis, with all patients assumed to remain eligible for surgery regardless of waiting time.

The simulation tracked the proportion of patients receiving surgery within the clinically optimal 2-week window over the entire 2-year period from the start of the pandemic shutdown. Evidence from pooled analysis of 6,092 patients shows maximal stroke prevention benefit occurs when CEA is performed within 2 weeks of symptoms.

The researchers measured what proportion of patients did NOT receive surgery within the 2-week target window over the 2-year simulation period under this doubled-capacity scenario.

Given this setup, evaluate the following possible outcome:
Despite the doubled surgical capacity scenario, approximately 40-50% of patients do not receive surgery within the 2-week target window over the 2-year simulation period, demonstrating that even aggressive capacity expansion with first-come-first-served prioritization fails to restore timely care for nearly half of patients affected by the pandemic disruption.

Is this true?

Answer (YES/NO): NO